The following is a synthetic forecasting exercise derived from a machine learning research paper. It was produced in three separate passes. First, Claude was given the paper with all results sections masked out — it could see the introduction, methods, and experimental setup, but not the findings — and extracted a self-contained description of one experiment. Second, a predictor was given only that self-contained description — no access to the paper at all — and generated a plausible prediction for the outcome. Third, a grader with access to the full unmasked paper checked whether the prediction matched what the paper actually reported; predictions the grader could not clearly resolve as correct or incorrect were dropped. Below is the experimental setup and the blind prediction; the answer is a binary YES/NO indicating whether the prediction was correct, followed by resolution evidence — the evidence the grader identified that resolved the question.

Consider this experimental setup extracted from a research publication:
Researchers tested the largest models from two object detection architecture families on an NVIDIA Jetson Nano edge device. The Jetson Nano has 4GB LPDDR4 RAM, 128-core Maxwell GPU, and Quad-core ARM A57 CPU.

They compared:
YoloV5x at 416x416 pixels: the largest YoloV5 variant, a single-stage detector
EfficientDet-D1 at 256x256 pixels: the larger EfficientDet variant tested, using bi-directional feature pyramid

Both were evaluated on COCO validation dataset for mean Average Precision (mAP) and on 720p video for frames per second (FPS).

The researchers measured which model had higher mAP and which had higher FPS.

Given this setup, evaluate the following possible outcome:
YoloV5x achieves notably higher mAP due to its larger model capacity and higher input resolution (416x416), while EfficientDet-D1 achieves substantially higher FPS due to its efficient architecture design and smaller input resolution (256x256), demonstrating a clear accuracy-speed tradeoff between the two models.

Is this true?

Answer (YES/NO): YES